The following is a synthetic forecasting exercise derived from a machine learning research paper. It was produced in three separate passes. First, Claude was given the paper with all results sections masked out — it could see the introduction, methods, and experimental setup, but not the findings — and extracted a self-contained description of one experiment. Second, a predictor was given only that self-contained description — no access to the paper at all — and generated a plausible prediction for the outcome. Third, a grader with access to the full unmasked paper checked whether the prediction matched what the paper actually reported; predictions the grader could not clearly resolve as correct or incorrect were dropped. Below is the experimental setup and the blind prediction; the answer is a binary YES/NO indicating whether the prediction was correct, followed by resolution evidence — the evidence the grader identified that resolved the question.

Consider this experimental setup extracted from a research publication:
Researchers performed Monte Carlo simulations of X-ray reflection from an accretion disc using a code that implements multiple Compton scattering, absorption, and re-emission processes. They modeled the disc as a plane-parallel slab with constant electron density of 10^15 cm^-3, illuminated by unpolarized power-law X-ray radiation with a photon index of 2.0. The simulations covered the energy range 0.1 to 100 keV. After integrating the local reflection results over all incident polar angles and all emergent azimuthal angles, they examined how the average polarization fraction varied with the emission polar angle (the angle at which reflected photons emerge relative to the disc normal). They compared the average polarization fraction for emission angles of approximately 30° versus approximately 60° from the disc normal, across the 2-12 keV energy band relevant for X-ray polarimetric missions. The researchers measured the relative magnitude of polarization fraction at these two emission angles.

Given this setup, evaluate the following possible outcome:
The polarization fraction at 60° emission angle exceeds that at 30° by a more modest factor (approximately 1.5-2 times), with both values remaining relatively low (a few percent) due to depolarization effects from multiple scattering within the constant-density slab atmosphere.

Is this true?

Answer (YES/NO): NO